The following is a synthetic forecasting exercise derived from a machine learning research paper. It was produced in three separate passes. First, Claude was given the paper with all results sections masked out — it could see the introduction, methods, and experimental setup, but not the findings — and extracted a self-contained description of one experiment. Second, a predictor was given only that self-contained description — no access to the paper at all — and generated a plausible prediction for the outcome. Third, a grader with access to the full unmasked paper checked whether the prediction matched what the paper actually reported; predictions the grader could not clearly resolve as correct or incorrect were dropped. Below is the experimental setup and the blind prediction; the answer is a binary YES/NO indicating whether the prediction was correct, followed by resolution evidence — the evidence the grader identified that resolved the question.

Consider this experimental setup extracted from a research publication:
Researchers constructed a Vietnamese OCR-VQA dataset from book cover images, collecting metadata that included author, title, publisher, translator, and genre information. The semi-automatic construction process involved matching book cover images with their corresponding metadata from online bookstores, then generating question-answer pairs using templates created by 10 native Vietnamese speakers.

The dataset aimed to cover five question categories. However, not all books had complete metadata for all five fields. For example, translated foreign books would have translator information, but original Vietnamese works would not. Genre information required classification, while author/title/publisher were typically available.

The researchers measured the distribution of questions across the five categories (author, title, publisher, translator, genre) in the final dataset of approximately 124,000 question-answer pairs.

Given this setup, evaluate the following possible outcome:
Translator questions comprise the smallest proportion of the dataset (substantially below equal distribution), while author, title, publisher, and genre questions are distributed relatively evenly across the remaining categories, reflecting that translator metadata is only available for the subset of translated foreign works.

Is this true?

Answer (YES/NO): YES